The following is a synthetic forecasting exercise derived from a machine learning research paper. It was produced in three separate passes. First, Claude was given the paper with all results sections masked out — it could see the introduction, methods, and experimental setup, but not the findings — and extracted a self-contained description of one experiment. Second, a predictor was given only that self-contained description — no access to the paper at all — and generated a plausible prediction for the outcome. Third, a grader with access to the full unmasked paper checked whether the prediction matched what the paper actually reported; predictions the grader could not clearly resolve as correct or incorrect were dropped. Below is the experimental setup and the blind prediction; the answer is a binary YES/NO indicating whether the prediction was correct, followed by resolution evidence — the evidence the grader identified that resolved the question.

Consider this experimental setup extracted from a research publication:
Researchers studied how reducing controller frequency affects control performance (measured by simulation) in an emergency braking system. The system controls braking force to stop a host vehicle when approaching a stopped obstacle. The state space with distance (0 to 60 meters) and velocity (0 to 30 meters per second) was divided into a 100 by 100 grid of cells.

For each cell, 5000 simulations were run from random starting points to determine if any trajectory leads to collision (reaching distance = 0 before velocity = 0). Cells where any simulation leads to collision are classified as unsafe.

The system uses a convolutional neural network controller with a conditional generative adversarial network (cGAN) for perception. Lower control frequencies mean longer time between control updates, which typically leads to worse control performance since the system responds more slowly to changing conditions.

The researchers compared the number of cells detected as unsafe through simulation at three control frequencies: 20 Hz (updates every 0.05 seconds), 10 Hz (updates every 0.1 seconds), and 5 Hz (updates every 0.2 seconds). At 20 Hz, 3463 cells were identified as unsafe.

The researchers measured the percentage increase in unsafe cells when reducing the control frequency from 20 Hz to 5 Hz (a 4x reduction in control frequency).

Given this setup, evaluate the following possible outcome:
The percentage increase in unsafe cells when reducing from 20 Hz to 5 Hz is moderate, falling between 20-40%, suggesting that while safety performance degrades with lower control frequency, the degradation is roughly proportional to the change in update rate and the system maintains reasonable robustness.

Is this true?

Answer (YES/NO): NO